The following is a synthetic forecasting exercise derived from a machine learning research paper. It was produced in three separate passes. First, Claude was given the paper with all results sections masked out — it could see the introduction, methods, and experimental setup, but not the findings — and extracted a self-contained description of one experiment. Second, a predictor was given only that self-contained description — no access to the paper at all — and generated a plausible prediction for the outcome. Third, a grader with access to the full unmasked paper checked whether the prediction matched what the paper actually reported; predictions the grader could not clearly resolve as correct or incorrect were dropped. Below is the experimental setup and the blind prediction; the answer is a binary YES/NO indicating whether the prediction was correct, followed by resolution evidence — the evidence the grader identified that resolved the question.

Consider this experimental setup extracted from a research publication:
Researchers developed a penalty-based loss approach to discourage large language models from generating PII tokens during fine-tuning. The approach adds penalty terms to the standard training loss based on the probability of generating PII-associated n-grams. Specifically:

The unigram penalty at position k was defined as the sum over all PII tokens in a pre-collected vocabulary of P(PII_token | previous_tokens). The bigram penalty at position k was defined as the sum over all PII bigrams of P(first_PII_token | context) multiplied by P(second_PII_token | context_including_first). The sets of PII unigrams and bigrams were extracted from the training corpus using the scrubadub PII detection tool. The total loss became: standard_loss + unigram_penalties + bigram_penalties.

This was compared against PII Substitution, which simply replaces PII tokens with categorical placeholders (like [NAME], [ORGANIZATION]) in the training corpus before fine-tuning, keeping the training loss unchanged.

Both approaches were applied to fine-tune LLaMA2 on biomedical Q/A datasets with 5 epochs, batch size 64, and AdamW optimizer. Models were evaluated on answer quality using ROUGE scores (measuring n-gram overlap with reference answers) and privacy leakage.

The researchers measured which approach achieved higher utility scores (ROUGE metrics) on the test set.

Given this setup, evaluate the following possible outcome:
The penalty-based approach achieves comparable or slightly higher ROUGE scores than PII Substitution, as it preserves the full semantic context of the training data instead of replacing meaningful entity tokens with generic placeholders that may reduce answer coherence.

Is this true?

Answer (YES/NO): YES